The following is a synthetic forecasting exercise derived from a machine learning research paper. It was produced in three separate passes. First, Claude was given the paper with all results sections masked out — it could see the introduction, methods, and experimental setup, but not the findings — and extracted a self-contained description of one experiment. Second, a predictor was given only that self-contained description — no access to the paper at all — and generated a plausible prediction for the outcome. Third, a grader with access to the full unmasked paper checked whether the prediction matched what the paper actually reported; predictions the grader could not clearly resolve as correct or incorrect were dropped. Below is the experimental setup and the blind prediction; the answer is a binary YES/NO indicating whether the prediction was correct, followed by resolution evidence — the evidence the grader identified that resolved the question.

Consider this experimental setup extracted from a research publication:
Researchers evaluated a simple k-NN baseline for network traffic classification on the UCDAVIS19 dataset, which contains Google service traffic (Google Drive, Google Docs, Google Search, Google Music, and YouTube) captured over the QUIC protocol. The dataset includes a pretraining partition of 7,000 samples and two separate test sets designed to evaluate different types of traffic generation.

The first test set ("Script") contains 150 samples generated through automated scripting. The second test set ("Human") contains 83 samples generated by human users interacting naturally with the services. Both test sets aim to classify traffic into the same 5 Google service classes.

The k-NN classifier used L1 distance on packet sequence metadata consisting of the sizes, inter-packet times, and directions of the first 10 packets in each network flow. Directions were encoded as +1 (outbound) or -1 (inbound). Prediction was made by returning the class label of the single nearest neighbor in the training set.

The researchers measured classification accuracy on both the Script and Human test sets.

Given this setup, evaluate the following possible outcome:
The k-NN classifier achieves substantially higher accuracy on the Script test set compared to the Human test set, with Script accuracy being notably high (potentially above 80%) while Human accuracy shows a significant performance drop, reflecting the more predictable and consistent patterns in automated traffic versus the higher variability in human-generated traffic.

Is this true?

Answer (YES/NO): YES